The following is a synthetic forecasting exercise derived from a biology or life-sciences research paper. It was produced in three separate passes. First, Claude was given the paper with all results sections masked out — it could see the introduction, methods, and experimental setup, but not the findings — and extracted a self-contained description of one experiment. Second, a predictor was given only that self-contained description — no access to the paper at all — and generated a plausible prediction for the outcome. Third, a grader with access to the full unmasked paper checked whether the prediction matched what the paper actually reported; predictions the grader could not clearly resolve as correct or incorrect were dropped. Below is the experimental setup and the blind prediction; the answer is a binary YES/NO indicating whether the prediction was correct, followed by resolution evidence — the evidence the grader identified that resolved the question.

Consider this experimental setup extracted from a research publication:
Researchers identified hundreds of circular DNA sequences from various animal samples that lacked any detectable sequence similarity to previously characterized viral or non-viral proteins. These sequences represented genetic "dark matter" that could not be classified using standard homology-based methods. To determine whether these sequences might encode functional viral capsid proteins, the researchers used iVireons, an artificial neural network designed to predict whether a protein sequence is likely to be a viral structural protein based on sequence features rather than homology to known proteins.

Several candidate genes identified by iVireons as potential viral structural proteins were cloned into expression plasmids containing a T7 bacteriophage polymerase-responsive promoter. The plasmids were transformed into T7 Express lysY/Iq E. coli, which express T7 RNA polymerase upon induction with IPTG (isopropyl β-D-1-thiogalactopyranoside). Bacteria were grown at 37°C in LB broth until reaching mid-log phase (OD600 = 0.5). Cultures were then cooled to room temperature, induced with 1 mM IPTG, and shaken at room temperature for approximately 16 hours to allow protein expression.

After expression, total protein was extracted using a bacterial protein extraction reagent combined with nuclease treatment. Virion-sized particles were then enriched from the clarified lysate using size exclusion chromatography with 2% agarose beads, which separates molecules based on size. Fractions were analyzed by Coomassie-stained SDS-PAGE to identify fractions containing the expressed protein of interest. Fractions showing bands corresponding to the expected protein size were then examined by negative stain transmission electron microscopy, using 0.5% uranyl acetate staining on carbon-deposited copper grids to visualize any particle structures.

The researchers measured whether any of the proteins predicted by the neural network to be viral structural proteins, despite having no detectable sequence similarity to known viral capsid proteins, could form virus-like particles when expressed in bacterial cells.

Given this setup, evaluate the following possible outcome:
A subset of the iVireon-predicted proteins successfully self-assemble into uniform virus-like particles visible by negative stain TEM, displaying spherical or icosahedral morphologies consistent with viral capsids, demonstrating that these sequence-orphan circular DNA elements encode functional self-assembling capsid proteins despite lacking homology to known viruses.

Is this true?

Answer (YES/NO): NO